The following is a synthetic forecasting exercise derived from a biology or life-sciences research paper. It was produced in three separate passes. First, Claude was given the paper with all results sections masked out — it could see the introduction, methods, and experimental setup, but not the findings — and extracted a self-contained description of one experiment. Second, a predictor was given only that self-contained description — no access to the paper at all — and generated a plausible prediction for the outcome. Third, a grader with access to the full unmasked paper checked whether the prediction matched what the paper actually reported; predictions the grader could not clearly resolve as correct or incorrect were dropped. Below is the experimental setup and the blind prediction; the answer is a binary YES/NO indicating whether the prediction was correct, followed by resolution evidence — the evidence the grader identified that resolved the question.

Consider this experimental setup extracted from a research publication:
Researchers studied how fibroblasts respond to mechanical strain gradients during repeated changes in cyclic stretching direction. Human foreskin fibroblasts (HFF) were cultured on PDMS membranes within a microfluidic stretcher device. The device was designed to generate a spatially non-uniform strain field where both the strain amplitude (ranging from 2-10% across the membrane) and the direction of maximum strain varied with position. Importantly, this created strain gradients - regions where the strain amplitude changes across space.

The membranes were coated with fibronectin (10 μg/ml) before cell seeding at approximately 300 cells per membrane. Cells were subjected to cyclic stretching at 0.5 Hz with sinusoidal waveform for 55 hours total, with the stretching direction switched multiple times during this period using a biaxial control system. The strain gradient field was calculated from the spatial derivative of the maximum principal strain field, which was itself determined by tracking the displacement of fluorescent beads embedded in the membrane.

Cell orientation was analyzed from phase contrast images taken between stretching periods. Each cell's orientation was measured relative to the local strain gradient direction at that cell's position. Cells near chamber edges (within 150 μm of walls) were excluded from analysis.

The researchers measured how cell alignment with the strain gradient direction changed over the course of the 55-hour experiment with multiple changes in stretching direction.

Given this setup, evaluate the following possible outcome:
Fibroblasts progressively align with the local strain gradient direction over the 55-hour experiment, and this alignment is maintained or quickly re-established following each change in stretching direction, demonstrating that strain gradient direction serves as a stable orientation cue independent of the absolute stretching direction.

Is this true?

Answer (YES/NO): NO